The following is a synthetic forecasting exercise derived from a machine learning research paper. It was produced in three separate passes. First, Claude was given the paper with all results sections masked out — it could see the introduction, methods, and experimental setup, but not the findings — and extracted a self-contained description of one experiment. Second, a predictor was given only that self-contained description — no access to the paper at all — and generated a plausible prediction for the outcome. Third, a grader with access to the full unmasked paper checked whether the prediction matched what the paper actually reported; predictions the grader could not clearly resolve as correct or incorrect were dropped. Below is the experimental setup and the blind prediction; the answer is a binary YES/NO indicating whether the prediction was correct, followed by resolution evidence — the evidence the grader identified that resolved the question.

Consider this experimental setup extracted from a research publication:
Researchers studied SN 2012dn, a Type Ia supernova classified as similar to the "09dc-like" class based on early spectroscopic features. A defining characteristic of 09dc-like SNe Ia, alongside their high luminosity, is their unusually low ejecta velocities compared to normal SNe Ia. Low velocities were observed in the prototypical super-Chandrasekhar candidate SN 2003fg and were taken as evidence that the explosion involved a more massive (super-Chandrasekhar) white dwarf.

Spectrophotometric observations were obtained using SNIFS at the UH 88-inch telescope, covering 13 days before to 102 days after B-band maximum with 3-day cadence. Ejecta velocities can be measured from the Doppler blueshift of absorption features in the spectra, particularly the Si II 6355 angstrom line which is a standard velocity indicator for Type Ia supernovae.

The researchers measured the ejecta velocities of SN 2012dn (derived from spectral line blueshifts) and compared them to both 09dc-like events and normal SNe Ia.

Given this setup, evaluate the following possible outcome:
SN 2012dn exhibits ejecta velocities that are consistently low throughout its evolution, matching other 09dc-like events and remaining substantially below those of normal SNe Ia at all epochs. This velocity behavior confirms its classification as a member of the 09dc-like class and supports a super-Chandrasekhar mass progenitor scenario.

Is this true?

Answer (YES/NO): NO